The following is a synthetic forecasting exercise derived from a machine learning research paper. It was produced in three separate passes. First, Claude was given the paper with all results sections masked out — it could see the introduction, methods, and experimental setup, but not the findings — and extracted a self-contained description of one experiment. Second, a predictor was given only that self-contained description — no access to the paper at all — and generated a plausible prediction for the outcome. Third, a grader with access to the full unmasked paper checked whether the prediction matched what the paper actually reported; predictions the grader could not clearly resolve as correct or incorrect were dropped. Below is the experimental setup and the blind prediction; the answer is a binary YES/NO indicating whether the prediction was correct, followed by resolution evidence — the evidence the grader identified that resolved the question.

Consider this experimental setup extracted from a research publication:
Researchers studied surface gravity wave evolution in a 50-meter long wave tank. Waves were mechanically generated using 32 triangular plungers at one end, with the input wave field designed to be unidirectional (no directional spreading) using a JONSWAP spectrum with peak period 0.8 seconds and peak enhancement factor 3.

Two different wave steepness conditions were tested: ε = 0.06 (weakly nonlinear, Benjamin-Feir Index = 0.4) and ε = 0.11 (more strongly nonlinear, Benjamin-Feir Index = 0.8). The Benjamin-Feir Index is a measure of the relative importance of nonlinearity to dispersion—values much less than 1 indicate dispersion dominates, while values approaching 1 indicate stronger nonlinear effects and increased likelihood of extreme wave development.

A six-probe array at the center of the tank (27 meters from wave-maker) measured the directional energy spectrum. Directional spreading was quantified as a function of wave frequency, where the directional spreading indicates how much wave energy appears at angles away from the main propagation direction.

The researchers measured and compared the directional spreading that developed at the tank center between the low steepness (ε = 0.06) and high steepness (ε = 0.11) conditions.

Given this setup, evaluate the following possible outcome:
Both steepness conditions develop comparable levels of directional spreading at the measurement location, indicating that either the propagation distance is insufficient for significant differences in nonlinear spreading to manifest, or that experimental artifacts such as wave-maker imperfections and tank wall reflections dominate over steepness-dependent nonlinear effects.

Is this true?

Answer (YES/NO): NO